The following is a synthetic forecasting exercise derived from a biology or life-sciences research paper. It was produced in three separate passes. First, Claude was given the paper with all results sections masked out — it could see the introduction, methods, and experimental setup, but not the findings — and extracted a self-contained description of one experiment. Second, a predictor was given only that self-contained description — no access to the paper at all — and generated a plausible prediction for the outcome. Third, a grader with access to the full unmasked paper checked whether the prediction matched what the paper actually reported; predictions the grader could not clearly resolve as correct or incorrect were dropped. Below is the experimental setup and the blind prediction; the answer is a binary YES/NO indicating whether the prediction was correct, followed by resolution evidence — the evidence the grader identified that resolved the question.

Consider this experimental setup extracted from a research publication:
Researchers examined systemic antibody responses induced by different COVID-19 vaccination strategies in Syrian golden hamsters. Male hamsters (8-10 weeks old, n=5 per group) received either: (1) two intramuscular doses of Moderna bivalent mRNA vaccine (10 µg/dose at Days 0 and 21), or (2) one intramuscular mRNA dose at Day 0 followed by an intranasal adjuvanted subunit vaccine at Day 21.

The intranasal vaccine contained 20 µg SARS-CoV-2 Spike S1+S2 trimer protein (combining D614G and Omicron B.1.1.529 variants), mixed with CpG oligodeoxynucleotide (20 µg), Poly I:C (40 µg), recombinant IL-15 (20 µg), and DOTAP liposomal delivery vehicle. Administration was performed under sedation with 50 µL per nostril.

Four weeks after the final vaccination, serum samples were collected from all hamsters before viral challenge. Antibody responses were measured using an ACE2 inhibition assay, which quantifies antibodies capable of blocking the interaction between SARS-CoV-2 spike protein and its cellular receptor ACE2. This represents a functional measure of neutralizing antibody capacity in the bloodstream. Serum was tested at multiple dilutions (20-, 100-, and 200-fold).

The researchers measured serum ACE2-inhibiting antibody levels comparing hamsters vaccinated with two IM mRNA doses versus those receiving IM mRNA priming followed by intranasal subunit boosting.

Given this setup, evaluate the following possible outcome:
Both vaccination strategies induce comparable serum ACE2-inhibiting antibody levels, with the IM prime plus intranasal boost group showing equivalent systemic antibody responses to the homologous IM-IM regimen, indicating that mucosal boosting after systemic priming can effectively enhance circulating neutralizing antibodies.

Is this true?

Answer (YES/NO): NO